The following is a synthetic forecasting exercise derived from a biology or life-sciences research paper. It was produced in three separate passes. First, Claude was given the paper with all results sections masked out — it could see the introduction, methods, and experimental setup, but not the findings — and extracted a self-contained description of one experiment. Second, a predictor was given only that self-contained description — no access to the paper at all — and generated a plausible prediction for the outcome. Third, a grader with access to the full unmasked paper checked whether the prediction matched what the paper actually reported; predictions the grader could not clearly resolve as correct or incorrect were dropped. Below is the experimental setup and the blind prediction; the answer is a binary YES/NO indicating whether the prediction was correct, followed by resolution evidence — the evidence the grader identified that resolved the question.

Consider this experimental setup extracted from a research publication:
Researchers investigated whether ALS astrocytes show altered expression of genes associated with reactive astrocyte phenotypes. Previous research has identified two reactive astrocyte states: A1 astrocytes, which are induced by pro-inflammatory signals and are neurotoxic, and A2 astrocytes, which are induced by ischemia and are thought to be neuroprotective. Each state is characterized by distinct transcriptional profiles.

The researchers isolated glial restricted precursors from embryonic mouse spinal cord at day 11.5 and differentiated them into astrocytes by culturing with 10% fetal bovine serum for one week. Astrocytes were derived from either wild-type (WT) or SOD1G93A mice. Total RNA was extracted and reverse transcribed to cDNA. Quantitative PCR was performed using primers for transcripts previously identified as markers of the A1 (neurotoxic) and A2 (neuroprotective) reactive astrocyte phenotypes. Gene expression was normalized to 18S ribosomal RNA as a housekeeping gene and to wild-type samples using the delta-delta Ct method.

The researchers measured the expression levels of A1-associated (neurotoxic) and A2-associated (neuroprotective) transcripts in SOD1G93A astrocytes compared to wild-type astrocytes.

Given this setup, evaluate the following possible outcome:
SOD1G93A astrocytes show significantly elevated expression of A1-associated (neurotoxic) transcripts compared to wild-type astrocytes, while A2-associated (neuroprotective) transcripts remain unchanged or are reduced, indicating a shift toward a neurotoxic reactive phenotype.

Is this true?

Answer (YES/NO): NO